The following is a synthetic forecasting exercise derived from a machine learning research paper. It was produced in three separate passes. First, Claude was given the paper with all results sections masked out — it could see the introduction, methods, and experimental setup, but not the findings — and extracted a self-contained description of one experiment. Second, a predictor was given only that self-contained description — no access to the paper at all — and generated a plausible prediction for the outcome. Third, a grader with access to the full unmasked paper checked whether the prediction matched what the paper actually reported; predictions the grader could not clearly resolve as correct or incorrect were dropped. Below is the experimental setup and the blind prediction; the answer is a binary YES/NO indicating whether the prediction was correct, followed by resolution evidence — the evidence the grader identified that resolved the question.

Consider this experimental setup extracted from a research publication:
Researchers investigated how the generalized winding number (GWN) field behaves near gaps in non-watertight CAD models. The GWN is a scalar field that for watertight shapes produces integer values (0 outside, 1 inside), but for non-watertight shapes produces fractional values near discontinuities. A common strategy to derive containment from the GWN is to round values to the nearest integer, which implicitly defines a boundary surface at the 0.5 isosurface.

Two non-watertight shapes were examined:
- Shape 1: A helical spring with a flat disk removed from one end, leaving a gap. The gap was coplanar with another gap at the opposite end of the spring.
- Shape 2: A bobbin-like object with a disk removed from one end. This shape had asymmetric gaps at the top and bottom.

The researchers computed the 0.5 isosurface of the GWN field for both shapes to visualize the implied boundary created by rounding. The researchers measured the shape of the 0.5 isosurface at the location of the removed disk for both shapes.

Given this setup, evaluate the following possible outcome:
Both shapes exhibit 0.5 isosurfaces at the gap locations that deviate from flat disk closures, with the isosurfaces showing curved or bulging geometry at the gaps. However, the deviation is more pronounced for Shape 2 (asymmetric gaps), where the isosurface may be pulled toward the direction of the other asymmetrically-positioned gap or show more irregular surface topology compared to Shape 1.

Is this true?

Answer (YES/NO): NO